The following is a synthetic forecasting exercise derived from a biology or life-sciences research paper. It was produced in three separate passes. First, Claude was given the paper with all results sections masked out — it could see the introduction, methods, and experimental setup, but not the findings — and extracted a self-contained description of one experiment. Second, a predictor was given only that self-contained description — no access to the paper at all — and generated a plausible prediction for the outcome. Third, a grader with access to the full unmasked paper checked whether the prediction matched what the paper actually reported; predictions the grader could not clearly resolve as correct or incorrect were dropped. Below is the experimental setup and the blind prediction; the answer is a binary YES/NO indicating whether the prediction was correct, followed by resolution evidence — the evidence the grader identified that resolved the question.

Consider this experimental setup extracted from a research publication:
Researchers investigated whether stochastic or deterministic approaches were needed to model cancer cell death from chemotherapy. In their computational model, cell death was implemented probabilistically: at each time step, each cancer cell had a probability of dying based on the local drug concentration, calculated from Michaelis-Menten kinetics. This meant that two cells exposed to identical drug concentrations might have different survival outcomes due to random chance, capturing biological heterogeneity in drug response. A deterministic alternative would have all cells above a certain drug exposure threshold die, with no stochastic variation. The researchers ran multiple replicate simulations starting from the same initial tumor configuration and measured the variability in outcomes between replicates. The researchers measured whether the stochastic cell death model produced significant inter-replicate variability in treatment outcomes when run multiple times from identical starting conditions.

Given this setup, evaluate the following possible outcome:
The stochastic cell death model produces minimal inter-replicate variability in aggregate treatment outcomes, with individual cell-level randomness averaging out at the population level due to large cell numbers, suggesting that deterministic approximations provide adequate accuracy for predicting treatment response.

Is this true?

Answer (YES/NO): NO